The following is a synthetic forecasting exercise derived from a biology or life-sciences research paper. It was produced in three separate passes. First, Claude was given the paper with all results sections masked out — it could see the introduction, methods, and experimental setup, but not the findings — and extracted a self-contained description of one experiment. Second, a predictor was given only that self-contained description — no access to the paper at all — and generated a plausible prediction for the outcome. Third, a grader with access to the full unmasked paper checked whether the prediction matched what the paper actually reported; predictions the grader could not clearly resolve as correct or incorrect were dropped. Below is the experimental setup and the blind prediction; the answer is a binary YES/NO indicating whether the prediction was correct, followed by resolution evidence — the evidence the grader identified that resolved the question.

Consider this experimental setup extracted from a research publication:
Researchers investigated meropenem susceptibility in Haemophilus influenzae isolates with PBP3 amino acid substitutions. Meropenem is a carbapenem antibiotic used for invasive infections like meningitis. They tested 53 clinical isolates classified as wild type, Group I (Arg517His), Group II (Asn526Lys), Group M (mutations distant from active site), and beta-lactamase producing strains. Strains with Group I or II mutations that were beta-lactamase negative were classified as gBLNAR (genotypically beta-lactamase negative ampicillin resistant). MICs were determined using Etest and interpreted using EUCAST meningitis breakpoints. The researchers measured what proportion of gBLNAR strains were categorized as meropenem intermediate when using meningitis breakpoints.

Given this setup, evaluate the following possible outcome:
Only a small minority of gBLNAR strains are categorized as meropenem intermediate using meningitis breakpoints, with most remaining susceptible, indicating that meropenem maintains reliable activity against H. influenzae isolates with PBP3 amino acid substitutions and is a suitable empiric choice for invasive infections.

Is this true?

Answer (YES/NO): YES